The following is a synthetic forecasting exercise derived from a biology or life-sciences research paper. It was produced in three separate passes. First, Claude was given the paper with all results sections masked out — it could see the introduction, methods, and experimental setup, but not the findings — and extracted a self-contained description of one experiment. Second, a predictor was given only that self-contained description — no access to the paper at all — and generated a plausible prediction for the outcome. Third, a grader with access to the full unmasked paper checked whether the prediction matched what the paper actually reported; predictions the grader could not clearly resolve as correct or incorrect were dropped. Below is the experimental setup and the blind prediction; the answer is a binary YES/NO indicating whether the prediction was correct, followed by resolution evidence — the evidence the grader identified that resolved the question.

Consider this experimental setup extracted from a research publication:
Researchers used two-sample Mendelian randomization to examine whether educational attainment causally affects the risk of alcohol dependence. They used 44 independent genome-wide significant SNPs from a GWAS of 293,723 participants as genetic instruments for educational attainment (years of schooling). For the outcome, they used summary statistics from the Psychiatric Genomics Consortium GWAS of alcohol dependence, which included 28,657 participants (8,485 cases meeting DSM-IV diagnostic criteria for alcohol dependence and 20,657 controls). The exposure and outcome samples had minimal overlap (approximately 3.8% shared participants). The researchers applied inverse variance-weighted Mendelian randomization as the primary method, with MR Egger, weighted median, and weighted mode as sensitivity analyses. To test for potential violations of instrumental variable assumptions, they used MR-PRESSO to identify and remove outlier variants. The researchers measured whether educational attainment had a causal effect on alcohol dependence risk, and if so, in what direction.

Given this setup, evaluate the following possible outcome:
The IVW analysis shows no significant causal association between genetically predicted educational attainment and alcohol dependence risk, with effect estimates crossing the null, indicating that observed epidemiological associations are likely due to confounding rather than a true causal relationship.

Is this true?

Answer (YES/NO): NO